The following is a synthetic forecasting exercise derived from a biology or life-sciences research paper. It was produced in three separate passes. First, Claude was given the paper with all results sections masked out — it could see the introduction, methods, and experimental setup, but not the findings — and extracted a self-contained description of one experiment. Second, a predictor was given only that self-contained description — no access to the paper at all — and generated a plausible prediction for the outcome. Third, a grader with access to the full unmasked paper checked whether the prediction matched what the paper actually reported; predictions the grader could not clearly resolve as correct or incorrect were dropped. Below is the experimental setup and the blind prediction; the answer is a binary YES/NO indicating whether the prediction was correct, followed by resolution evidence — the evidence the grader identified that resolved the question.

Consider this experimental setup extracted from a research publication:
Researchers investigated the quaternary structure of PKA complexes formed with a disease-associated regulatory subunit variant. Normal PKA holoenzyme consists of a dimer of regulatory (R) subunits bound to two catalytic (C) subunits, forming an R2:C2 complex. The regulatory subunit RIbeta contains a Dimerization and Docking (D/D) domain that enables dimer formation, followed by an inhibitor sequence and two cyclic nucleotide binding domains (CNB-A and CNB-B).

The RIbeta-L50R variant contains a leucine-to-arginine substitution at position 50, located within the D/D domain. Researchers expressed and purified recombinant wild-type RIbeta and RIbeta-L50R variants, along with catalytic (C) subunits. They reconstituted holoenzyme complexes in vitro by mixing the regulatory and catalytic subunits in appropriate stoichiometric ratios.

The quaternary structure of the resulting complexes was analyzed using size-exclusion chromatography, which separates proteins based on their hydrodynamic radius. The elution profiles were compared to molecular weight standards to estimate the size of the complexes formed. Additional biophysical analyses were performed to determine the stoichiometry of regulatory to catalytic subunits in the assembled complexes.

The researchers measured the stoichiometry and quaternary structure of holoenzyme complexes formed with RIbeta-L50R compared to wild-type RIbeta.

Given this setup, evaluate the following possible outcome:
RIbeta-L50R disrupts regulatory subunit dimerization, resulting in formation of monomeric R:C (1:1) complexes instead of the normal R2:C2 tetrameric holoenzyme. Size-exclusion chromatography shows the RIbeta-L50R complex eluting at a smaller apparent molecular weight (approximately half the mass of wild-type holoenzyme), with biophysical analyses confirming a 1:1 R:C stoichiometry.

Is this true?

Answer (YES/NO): YES